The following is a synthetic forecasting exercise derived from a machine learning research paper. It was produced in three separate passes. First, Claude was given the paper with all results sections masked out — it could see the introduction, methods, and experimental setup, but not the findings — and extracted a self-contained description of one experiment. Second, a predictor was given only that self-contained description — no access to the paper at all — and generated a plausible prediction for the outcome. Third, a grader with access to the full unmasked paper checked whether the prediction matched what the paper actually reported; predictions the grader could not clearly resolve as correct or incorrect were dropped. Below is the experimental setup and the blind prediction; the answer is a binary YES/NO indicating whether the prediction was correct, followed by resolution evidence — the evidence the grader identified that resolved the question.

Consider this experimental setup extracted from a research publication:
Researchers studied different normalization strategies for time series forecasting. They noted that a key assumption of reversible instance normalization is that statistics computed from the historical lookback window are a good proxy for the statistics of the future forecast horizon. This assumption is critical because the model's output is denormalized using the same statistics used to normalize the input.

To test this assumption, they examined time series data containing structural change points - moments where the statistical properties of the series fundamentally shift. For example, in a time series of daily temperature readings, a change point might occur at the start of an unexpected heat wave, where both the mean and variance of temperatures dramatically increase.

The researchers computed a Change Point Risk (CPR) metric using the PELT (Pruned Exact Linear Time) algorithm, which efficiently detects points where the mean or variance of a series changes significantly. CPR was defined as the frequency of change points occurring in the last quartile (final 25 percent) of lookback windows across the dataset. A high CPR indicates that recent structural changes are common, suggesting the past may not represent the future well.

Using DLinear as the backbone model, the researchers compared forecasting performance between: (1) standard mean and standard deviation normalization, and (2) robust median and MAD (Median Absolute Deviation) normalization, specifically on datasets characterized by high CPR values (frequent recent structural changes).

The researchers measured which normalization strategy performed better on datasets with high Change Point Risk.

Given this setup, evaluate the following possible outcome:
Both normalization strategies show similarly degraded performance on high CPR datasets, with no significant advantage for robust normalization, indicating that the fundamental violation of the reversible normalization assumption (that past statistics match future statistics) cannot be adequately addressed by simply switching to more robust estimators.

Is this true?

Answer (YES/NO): NO